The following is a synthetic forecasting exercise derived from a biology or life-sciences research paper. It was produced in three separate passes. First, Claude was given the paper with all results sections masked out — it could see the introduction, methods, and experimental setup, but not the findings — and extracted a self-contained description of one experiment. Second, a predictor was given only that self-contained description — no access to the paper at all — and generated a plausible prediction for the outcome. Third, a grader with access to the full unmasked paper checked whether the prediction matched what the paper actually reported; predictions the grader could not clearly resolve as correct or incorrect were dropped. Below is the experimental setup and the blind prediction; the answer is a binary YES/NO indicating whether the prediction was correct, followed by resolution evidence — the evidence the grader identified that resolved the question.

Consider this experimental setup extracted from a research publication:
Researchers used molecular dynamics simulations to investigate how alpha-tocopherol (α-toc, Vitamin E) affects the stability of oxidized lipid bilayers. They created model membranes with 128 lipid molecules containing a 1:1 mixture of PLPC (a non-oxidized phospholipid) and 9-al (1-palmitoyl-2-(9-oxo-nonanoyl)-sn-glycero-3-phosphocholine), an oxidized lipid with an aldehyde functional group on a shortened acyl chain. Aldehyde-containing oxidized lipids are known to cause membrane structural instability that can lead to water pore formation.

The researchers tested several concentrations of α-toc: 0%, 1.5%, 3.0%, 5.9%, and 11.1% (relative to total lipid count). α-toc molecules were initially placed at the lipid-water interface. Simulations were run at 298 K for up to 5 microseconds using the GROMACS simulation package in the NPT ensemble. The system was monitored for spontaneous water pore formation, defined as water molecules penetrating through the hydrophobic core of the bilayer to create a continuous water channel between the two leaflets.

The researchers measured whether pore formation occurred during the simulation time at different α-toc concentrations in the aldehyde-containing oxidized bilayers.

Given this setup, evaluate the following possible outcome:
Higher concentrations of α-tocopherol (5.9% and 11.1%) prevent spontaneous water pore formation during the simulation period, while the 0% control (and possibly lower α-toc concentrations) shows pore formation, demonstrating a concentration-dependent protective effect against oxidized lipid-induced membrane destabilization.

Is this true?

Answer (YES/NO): NO